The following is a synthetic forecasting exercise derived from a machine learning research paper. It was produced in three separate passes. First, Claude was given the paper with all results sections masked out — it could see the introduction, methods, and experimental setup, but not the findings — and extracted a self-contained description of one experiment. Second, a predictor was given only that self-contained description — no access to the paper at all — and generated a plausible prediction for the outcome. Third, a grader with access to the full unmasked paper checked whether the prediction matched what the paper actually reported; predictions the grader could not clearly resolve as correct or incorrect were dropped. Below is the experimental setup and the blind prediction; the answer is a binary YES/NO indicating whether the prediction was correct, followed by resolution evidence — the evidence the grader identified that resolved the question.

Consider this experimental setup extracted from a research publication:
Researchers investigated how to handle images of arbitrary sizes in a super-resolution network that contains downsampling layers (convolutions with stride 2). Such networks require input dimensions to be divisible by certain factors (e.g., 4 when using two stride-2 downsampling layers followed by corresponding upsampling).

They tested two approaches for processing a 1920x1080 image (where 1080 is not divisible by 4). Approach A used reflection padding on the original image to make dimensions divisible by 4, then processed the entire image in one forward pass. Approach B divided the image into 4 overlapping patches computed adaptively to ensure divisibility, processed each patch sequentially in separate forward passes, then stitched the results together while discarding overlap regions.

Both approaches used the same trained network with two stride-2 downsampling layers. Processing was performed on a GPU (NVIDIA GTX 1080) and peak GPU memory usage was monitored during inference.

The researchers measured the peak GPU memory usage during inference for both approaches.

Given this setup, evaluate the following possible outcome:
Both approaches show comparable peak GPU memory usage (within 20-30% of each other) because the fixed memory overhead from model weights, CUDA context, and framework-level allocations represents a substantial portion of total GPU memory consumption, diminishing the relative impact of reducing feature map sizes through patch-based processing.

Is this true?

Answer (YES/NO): NO